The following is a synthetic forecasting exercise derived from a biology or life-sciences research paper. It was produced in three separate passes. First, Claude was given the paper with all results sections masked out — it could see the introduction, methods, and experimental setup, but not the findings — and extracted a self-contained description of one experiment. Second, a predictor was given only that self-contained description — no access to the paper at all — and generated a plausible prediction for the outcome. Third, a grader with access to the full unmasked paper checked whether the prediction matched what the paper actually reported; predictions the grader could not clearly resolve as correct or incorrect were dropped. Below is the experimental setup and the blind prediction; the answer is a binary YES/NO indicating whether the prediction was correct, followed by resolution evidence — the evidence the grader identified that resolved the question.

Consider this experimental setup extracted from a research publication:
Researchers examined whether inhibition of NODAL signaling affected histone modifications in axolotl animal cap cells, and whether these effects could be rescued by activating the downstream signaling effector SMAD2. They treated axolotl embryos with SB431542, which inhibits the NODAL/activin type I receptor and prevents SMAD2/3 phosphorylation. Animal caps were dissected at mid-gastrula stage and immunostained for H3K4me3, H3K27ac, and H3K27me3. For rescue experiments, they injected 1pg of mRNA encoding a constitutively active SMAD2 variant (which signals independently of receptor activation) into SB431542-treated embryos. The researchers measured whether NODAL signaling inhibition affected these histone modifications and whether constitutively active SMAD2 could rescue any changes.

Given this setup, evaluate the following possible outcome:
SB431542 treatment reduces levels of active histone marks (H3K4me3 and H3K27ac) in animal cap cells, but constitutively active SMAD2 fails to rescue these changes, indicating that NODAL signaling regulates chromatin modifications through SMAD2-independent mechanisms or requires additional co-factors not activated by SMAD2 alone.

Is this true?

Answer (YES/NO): NO